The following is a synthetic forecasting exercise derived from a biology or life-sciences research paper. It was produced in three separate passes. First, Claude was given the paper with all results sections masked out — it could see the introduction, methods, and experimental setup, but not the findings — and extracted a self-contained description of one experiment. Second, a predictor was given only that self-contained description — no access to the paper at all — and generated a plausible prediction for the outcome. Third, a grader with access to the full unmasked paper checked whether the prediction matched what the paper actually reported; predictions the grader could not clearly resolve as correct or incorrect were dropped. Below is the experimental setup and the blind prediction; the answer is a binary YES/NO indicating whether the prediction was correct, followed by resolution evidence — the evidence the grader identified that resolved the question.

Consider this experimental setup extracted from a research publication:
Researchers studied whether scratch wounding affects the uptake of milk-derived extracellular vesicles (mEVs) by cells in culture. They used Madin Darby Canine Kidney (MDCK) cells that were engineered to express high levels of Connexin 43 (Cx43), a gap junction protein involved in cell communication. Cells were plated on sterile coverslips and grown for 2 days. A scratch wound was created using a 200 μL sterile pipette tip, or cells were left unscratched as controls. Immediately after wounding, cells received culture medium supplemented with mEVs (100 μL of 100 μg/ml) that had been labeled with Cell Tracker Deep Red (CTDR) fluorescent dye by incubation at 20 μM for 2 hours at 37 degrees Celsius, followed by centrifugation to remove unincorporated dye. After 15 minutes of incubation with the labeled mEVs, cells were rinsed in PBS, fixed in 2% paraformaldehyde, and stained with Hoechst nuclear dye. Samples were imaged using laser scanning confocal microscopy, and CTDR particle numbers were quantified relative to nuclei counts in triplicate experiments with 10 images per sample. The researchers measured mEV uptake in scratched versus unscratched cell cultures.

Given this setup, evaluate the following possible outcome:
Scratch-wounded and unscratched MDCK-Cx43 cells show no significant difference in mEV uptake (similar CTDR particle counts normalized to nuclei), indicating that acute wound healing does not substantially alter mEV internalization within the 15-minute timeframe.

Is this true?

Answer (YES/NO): NO